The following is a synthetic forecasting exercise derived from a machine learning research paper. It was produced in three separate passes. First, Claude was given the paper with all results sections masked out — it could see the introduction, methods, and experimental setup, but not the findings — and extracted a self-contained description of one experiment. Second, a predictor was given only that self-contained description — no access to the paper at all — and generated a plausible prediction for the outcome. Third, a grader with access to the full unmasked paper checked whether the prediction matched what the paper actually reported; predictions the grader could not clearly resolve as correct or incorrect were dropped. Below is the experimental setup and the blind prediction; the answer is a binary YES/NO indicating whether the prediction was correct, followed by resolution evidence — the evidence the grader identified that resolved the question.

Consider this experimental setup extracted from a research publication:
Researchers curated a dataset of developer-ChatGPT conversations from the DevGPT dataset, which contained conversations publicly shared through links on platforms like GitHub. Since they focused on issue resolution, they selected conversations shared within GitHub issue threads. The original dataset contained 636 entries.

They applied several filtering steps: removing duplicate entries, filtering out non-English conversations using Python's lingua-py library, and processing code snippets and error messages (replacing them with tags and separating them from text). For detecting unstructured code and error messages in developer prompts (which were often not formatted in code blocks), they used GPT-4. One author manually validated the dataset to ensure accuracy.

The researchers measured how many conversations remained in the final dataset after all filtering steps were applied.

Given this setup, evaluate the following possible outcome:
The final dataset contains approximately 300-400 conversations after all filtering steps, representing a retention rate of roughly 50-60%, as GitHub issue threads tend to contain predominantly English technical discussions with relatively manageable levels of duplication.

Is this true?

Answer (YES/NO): NO